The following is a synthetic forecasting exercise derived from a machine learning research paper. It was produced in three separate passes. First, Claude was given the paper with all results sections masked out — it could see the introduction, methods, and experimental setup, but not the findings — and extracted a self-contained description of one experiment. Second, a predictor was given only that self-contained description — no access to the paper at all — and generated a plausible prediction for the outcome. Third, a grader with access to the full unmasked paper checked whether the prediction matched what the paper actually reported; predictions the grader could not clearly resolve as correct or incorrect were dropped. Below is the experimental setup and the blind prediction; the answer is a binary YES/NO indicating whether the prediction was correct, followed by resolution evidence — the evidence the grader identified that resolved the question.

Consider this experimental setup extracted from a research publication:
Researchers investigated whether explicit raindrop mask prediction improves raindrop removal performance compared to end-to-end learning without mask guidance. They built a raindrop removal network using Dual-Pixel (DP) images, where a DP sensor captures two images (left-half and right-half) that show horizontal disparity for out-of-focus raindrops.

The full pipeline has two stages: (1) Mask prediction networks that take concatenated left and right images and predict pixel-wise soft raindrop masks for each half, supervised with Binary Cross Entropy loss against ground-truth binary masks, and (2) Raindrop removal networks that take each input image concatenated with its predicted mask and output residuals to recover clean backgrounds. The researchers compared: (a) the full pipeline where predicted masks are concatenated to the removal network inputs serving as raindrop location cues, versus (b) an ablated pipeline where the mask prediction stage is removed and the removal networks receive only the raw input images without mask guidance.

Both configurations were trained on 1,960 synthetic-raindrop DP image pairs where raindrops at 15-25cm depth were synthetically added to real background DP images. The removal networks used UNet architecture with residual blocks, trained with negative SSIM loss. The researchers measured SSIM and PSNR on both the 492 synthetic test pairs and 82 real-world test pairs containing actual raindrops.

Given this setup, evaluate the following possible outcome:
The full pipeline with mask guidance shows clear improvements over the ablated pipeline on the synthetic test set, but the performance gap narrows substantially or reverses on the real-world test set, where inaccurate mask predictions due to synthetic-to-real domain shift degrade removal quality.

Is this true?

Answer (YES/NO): NO